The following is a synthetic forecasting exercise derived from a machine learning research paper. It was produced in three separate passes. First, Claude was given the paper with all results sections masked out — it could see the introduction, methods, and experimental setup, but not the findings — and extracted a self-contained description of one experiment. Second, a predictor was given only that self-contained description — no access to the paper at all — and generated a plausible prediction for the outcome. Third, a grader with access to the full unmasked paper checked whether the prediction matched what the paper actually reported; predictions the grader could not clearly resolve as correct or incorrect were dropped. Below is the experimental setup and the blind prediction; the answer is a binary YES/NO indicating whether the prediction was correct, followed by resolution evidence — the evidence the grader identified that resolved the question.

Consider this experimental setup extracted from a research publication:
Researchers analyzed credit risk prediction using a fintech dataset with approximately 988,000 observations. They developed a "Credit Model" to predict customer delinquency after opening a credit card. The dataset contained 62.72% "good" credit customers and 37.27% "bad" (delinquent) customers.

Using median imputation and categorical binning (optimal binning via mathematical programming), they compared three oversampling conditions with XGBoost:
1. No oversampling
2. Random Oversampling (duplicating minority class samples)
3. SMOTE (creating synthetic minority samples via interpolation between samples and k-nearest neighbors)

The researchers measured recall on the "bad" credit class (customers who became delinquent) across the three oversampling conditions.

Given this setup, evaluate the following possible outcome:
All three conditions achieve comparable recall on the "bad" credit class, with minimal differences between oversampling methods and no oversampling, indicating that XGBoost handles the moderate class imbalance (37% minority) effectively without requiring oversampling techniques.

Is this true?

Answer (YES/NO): NO